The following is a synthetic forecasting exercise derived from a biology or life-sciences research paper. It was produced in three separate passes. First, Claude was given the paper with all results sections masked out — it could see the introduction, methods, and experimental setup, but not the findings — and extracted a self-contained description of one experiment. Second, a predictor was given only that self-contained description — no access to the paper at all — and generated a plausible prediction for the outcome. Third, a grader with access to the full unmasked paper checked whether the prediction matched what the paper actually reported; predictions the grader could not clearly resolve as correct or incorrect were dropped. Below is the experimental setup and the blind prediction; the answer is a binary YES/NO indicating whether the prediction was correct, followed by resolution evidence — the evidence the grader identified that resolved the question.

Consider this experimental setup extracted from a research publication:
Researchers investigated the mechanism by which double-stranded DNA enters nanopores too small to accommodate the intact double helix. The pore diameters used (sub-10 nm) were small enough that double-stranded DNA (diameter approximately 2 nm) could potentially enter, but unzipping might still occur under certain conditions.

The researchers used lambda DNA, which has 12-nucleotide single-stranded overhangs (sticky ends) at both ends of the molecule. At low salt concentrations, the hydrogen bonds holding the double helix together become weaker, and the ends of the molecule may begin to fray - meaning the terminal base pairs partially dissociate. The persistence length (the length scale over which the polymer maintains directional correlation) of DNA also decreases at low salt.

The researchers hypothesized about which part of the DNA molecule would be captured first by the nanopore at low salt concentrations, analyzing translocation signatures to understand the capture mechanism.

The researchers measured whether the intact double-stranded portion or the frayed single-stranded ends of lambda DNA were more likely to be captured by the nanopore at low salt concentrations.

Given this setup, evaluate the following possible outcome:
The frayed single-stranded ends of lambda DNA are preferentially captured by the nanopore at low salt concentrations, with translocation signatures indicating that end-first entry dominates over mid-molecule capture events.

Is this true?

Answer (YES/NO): YES